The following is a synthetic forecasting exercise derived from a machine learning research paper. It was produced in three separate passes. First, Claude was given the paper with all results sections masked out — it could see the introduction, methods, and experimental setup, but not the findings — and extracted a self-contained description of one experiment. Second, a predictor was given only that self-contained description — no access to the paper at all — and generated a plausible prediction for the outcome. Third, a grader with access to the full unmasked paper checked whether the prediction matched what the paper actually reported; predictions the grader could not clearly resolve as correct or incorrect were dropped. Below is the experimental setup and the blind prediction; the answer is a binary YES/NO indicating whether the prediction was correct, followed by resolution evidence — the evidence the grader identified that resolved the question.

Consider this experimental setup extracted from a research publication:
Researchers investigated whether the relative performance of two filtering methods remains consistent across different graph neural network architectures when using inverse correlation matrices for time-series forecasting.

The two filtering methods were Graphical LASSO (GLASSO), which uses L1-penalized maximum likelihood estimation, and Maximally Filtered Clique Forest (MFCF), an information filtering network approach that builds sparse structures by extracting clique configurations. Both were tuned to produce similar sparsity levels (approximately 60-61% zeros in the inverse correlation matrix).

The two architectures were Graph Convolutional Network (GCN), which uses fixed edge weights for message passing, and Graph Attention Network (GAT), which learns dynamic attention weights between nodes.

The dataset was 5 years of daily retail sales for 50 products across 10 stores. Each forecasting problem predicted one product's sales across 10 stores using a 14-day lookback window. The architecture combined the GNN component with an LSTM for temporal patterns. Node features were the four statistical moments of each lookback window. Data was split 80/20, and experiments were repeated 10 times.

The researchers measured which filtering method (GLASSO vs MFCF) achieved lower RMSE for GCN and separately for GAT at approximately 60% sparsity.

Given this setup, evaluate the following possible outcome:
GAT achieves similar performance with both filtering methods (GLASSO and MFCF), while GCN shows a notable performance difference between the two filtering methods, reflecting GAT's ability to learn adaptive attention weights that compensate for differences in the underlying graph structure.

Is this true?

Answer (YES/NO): YES